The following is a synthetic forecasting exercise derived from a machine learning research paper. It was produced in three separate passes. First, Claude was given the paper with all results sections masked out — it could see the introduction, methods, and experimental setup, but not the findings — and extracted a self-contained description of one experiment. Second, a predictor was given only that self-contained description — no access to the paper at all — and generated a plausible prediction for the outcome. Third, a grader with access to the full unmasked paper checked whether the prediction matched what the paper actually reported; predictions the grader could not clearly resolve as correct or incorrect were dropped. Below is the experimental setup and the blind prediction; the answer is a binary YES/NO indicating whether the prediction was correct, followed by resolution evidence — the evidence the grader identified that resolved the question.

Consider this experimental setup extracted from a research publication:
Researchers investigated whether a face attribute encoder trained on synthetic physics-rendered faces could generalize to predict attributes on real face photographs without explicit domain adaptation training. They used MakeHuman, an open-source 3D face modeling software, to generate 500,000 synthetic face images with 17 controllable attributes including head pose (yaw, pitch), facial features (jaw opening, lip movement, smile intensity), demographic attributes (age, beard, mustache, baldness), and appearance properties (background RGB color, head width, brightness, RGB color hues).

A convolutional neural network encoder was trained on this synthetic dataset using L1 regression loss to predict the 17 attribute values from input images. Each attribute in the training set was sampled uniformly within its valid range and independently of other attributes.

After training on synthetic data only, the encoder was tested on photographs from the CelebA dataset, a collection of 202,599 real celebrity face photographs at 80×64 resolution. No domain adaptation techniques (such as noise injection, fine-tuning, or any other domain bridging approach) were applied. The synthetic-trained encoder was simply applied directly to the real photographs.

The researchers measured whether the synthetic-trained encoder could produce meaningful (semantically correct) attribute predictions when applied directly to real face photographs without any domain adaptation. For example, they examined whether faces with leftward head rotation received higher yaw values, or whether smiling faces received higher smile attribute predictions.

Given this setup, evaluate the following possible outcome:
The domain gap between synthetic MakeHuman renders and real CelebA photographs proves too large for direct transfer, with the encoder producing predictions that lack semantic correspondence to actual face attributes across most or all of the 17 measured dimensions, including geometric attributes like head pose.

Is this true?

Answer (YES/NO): YES